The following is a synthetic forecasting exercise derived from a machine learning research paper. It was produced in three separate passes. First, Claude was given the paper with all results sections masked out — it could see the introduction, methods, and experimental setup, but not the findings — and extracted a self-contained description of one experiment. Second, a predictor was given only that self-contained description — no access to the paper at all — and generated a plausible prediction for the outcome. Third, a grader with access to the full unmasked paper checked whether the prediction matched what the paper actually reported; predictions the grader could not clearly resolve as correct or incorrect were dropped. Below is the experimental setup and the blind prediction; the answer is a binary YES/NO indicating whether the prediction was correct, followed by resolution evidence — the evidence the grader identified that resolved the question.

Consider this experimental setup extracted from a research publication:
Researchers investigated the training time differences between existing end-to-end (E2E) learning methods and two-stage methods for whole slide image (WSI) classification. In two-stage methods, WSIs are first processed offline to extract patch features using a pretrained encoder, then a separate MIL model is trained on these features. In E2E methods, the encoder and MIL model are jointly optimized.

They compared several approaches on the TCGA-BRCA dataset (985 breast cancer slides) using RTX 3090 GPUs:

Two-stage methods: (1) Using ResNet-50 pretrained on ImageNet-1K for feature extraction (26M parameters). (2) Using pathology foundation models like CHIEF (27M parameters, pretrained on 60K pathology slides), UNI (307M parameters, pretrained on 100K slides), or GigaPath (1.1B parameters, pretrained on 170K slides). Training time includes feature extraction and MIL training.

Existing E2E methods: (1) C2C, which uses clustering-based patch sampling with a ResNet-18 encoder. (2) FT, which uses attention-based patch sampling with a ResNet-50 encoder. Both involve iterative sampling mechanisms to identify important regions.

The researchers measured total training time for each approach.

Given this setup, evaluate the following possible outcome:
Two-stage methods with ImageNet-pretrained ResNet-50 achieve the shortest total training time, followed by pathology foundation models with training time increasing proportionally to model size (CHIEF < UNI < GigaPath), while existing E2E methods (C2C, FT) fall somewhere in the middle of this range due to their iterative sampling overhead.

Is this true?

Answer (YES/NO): NO